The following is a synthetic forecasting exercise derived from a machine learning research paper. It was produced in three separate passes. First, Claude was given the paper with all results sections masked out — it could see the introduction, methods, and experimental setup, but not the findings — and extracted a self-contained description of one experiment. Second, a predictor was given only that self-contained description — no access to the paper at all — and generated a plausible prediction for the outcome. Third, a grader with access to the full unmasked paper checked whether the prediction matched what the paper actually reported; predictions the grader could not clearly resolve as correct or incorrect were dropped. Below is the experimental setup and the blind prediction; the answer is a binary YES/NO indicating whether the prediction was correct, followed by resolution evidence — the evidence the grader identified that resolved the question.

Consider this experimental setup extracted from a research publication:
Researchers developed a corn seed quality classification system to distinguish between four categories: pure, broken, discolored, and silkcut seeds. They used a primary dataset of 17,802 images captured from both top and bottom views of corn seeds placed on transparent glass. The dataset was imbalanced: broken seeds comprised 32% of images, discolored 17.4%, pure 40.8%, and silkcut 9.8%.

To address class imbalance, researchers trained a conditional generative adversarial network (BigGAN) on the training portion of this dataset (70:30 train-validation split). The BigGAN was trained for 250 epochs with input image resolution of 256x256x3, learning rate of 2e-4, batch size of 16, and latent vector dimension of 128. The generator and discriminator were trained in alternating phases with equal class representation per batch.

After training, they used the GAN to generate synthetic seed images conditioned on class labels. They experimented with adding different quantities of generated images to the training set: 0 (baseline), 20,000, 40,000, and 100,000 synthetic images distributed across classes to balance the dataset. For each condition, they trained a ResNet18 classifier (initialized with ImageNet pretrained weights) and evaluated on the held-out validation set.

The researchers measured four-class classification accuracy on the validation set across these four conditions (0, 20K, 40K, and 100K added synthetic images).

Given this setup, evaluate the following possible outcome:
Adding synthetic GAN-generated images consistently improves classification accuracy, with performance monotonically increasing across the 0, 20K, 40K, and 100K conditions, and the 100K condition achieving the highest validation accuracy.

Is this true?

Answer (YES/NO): NO